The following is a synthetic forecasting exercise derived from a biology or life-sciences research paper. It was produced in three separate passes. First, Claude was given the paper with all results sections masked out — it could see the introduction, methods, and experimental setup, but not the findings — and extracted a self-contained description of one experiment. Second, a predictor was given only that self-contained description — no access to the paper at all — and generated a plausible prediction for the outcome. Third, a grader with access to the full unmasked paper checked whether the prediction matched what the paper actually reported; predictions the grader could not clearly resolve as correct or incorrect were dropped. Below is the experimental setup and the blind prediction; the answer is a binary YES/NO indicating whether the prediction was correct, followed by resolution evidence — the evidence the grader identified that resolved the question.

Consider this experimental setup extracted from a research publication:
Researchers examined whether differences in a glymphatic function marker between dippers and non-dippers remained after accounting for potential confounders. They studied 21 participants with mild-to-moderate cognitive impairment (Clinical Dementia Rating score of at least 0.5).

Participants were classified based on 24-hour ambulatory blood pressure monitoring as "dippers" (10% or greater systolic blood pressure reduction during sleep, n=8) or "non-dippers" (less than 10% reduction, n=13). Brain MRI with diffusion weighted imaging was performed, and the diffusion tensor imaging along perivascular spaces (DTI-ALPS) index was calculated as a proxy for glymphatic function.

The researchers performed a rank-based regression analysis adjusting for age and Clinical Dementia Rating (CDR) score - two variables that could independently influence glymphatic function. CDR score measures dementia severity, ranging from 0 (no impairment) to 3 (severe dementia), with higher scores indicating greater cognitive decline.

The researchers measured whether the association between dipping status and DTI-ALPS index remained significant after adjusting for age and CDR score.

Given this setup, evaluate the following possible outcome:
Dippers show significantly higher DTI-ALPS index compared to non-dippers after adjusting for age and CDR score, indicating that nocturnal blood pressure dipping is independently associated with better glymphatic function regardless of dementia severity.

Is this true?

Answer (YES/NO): YES